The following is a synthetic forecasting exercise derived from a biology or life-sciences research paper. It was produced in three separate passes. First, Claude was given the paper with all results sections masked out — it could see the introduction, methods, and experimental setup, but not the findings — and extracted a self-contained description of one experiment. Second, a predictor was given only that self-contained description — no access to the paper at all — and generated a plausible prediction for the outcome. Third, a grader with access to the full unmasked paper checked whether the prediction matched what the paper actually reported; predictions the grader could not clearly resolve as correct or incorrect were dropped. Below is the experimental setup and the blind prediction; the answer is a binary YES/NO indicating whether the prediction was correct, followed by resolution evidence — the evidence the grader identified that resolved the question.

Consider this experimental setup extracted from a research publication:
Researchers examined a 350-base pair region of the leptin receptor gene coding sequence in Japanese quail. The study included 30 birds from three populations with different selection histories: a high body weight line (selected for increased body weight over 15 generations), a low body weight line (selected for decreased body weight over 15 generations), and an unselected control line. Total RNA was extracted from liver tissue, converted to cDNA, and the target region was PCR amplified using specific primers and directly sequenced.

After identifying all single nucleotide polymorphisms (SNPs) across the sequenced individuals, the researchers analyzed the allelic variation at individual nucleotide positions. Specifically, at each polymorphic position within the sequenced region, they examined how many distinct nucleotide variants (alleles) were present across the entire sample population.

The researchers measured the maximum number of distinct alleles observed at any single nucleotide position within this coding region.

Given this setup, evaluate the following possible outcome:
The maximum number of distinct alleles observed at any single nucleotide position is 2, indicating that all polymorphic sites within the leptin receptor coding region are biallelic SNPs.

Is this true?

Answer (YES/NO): NO